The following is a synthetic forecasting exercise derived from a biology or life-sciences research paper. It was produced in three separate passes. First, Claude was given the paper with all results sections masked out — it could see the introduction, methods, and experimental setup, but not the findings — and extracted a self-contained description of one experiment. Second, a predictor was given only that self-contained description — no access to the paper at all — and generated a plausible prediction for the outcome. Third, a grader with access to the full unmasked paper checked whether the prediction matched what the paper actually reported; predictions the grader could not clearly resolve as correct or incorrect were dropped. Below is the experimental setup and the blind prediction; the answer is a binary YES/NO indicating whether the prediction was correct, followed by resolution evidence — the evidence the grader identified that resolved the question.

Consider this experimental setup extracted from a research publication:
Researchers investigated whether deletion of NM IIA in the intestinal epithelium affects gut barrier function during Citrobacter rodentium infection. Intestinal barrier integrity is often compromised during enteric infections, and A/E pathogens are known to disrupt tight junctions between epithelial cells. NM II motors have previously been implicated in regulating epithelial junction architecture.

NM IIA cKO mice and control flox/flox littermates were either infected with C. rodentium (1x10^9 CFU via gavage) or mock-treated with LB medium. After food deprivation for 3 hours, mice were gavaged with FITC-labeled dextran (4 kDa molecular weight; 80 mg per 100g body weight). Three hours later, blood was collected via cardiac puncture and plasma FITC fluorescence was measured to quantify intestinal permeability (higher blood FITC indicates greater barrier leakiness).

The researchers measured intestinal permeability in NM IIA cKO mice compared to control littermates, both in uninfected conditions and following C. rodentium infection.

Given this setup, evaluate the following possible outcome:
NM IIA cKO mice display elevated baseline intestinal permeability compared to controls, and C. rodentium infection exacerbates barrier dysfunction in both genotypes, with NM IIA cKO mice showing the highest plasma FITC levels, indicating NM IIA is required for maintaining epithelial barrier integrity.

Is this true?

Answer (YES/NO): NO